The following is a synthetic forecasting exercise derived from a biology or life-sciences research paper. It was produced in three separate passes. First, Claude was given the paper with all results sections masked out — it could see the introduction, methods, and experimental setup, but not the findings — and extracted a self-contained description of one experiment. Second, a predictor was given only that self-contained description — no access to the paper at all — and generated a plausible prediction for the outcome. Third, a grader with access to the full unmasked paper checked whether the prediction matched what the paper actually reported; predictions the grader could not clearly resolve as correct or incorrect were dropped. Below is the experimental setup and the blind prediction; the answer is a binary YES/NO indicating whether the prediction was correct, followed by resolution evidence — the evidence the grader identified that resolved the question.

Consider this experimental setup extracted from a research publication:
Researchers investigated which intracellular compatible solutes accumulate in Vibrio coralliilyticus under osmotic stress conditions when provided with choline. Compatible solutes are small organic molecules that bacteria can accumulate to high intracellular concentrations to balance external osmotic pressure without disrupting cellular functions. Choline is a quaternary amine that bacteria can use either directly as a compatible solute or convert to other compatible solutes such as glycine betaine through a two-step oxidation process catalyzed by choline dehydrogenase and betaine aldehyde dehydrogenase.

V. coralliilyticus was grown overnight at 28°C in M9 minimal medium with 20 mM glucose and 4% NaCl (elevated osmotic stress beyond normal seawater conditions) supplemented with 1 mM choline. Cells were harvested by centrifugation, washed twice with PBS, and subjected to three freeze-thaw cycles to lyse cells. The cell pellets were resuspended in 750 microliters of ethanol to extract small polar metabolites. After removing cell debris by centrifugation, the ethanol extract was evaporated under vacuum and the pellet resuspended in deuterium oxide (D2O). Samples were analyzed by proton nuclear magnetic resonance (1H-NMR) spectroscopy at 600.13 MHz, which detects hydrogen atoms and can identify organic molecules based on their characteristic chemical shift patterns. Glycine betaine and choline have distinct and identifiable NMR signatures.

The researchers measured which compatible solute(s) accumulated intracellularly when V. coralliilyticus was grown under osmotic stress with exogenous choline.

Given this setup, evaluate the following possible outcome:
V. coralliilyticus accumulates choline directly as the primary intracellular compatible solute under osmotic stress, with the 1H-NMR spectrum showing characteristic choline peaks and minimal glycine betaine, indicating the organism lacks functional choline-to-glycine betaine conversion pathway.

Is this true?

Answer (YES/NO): NO